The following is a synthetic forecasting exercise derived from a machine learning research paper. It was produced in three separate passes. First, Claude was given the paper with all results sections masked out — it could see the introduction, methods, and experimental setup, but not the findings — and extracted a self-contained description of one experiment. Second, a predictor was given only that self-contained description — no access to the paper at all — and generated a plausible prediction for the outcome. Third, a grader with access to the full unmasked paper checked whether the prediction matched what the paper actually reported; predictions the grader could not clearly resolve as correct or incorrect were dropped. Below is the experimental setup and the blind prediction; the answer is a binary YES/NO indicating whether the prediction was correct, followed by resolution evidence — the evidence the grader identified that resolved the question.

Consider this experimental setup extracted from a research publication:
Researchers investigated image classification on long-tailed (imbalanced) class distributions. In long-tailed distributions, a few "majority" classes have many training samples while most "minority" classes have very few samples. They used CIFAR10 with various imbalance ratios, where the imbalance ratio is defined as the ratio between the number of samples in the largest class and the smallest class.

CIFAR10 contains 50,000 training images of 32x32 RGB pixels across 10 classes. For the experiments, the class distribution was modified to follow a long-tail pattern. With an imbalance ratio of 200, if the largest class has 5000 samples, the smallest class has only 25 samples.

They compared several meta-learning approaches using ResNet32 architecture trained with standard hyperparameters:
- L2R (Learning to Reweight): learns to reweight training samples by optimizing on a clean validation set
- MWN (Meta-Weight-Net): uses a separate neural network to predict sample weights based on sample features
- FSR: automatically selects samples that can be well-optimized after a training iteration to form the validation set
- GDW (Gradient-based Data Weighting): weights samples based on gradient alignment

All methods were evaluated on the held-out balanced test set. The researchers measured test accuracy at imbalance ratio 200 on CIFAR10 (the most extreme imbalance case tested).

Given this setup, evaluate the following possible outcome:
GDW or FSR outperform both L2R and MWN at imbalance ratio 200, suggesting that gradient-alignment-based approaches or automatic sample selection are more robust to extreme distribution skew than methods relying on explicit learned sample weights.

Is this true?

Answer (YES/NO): NO